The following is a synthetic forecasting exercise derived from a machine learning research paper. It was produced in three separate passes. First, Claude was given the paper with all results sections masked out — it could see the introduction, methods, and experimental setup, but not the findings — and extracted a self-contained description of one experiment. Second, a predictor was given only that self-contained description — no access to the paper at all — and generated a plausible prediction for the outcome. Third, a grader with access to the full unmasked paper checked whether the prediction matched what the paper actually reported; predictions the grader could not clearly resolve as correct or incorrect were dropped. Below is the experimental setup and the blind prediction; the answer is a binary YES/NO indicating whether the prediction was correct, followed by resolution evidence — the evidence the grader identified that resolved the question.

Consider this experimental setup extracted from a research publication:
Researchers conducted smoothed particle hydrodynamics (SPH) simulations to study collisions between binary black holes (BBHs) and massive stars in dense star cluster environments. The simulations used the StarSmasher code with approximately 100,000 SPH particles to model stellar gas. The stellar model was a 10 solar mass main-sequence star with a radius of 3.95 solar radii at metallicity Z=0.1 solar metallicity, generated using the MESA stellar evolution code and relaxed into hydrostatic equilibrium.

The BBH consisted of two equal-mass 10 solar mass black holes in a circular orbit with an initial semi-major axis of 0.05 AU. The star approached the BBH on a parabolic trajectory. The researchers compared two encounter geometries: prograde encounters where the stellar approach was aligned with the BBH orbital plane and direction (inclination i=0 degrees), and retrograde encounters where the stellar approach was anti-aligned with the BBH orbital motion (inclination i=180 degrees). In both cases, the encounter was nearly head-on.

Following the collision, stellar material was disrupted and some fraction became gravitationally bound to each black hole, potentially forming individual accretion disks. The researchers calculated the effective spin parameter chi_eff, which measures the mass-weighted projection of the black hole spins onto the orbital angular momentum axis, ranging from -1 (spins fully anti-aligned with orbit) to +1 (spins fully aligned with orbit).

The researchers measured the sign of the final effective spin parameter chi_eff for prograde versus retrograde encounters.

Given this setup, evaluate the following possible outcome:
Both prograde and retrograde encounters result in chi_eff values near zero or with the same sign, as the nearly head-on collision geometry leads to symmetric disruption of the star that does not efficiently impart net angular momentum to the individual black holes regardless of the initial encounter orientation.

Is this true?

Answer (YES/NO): YES